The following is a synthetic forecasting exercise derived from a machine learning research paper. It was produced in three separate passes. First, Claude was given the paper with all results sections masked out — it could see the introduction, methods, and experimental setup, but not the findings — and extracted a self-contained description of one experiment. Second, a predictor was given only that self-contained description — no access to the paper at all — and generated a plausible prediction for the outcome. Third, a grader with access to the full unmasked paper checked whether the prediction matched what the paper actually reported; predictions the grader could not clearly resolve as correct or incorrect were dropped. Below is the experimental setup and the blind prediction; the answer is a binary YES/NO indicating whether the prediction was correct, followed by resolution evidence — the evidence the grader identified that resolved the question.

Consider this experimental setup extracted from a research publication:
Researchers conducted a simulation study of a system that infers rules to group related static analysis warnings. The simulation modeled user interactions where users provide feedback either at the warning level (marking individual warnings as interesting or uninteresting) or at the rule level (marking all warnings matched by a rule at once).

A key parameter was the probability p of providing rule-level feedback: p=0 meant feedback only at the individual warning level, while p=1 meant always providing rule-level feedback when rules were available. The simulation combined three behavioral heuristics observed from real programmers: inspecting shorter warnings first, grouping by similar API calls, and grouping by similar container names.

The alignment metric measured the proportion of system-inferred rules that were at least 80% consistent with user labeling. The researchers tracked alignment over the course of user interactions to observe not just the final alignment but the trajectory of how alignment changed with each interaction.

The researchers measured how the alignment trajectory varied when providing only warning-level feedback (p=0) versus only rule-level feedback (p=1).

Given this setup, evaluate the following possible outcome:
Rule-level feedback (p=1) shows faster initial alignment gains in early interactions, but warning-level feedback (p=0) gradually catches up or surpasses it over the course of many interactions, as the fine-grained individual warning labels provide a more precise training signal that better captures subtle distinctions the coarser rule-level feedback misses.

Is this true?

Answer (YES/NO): NO